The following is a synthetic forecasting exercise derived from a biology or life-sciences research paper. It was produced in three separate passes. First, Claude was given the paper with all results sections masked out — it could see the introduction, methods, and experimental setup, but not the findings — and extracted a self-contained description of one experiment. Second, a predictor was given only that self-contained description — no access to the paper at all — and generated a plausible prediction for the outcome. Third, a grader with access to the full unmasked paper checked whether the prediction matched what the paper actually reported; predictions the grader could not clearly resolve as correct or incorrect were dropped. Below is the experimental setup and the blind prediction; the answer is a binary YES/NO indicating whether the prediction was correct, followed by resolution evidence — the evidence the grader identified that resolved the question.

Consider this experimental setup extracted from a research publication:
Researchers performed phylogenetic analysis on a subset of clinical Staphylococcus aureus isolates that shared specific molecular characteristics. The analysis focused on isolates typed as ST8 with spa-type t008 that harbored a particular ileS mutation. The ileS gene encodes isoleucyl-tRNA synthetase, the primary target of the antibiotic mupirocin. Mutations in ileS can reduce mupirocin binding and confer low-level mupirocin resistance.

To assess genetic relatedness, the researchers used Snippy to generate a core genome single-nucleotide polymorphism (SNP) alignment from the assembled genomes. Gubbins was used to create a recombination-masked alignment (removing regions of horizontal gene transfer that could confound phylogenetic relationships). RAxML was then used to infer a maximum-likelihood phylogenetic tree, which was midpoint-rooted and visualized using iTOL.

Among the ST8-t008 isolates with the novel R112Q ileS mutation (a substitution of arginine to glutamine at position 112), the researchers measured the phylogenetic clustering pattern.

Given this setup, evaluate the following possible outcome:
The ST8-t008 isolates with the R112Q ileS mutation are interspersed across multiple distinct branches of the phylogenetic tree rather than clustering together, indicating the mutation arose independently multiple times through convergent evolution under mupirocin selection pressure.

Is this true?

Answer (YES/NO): NO